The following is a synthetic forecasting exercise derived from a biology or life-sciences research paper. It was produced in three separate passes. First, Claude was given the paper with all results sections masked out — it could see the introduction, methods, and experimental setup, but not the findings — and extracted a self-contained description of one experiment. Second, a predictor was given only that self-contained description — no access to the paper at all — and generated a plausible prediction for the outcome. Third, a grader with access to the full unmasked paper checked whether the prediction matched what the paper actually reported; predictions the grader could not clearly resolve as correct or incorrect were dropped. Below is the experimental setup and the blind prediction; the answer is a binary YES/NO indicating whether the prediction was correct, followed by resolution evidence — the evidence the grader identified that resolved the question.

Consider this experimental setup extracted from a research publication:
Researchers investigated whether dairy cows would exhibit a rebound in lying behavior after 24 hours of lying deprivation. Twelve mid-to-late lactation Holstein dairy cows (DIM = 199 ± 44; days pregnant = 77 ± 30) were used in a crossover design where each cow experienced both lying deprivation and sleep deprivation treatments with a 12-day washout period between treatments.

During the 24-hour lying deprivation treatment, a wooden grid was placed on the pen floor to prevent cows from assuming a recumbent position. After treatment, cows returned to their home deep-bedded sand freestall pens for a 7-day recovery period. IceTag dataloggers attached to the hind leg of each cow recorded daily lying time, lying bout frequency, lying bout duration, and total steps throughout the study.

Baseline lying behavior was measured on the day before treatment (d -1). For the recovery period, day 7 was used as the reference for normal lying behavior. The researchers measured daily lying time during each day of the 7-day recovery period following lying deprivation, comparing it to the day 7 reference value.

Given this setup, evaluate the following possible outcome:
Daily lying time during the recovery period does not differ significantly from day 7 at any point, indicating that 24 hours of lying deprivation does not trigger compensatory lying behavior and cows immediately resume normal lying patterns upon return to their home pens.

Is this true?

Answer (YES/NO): NO